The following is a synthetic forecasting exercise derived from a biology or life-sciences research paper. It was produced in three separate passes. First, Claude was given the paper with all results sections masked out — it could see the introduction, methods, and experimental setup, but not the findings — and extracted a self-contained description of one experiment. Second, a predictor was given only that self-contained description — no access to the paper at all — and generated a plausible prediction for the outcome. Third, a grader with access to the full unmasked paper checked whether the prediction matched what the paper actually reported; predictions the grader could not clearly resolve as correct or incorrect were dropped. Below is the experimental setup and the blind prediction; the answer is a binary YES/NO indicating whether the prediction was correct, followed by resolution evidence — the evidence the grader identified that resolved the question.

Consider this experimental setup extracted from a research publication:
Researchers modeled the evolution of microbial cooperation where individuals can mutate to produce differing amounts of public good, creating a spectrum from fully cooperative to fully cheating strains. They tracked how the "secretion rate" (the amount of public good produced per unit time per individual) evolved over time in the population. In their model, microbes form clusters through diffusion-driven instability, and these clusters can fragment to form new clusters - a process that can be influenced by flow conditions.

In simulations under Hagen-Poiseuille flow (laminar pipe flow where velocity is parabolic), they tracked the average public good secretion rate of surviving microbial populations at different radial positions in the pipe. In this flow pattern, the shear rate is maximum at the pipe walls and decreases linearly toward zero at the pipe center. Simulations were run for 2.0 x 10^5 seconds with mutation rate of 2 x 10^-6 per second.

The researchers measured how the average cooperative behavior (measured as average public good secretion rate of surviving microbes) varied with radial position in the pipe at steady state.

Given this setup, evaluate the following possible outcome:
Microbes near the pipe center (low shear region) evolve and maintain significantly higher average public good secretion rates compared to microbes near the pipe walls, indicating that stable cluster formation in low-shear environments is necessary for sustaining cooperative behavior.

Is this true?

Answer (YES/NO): NO